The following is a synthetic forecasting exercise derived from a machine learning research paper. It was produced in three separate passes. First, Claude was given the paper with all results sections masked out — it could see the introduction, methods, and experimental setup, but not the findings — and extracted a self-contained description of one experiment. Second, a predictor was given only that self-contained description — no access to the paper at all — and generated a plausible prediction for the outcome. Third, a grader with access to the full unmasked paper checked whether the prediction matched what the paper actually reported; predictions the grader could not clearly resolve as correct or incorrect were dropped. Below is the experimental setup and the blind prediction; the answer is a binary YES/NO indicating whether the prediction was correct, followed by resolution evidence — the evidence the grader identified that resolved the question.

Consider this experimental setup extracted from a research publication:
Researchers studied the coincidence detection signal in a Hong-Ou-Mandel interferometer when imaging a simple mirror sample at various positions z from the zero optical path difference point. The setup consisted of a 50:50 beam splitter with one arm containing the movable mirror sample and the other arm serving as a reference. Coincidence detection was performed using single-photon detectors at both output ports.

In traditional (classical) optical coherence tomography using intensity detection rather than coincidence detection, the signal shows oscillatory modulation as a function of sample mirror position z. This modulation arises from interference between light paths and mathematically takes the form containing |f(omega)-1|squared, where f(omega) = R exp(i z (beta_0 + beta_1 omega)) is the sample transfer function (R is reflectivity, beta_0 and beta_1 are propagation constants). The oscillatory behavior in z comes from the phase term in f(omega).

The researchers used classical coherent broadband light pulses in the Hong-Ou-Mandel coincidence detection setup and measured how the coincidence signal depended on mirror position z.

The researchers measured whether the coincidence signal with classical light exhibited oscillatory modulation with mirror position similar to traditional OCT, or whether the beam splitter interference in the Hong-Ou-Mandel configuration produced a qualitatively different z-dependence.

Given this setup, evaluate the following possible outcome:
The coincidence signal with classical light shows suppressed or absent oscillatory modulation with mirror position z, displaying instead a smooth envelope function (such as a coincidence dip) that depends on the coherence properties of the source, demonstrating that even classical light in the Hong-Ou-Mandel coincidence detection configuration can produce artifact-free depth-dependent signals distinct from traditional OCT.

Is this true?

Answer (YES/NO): NO